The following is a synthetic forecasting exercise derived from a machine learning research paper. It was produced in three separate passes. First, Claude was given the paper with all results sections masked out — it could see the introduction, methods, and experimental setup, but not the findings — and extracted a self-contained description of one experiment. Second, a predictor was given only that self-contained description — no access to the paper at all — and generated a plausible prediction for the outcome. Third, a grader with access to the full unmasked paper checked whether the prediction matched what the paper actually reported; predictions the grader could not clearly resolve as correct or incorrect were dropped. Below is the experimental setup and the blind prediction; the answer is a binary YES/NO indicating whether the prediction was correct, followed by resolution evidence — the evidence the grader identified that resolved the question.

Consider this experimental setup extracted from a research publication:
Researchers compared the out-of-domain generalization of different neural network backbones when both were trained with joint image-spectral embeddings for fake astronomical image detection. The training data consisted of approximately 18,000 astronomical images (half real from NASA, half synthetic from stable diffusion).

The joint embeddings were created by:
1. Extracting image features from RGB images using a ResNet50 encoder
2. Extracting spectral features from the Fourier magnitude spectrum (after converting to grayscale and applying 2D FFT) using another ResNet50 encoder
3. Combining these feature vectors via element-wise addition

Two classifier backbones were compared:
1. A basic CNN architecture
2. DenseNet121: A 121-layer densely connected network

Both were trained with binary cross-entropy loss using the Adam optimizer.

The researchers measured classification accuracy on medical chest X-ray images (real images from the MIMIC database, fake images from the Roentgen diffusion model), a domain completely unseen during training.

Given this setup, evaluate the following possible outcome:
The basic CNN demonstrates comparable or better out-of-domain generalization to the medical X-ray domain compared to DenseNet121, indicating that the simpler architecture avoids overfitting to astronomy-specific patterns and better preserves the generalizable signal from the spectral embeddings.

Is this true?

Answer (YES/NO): NO